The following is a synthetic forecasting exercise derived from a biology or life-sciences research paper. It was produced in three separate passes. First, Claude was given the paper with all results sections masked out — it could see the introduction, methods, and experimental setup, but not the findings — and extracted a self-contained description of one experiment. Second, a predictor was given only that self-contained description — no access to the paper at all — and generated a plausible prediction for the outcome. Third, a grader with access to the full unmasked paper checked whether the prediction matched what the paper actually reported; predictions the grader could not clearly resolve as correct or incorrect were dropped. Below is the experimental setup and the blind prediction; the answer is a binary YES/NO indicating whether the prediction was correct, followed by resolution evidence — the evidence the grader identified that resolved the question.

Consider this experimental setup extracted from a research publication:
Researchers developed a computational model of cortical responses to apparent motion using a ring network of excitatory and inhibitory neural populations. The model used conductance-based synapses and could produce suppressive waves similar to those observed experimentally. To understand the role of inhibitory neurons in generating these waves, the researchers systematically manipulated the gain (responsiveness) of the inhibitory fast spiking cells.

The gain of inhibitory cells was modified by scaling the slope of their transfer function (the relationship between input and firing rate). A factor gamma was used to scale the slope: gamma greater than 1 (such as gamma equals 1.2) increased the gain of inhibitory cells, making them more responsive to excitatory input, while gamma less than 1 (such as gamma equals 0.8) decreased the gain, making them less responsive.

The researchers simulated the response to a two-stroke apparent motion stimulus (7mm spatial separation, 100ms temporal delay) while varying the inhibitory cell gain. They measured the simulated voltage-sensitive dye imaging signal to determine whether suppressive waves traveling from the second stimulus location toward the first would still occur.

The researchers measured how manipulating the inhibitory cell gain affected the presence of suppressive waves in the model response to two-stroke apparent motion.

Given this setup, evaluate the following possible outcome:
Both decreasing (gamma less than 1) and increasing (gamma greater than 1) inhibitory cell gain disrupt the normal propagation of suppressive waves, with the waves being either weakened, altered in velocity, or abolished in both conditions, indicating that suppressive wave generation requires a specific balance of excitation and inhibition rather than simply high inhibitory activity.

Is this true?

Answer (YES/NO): NO